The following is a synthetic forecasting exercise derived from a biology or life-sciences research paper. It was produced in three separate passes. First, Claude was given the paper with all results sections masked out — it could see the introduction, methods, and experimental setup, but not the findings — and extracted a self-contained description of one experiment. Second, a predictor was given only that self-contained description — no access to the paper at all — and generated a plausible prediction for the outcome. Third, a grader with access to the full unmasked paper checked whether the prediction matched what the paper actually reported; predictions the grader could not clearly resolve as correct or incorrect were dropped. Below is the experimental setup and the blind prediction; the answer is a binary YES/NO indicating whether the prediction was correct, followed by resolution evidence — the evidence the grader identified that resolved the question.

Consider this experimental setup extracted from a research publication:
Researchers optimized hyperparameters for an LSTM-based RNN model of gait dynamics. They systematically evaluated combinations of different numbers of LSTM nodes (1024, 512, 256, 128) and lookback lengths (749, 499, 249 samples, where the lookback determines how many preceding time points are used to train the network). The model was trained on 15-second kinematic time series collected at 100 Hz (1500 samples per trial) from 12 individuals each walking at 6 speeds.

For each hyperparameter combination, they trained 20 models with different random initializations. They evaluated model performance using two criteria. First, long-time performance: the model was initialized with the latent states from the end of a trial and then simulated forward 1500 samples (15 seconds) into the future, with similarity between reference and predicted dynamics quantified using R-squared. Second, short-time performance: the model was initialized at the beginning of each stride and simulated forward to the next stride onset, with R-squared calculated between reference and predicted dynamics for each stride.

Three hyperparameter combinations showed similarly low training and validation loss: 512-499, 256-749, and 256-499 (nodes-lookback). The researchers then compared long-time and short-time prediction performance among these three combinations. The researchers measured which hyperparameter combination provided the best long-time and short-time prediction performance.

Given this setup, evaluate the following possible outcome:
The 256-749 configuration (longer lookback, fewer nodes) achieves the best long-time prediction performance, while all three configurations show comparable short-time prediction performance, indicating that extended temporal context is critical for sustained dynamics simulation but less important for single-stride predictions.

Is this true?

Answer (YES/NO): NO